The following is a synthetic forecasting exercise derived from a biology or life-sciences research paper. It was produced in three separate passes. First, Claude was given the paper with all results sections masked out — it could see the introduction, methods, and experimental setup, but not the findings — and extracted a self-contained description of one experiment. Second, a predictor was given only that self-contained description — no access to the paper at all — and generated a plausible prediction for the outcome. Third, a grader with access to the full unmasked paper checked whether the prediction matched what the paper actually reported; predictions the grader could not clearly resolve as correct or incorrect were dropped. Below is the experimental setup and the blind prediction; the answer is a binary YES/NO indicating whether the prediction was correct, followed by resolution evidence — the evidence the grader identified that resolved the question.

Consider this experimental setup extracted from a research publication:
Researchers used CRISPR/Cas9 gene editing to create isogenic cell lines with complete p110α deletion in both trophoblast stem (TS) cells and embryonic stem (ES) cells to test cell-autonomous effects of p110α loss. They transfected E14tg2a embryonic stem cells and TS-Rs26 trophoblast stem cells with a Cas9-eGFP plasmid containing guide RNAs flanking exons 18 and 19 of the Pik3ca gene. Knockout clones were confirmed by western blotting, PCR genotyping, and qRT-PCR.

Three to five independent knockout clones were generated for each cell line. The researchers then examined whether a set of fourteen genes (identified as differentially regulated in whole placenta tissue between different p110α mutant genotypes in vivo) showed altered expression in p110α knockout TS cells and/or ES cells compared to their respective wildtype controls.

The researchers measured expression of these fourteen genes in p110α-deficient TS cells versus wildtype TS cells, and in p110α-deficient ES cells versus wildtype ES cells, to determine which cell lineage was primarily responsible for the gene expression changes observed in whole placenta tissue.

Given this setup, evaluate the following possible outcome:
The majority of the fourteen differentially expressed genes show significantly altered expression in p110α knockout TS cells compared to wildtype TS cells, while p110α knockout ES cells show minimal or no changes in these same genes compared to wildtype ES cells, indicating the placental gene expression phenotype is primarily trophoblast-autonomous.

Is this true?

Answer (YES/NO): NO